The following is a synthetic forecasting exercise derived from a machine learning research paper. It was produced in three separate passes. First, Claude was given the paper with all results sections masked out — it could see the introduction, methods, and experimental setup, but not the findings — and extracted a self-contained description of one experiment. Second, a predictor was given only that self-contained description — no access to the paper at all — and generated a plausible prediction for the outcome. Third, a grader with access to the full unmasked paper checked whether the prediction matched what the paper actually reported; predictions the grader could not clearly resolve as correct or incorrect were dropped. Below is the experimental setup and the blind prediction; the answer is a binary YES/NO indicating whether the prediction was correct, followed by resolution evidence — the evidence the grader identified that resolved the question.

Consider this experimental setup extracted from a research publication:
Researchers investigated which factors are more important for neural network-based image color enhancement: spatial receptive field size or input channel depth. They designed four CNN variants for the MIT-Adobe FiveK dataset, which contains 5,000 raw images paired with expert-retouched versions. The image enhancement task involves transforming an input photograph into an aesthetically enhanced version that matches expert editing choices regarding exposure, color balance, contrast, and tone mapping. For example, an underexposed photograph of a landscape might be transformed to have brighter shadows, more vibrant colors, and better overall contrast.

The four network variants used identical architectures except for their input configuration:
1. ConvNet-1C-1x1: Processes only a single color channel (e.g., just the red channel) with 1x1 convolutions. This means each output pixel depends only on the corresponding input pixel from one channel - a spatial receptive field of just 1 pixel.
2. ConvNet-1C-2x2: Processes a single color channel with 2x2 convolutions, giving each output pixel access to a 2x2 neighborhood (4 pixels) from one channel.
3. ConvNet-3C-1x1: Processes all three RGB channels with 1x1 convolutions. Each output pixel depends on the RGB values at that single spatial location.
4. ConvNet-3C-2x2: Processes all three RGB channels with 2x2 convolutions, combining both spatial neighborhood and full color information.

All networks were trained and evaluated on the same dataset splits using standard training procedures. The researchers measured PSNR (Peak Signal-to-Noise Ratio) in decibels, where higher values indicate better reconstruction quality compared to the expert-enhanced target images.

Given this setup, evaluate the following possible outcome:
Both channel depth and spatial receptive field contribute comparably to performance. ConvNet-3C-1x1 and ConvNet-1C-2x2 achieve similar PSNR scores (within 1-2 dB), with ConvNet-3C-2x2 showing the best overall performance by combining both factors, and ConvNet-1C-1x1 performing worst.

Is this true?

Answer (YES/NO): NO